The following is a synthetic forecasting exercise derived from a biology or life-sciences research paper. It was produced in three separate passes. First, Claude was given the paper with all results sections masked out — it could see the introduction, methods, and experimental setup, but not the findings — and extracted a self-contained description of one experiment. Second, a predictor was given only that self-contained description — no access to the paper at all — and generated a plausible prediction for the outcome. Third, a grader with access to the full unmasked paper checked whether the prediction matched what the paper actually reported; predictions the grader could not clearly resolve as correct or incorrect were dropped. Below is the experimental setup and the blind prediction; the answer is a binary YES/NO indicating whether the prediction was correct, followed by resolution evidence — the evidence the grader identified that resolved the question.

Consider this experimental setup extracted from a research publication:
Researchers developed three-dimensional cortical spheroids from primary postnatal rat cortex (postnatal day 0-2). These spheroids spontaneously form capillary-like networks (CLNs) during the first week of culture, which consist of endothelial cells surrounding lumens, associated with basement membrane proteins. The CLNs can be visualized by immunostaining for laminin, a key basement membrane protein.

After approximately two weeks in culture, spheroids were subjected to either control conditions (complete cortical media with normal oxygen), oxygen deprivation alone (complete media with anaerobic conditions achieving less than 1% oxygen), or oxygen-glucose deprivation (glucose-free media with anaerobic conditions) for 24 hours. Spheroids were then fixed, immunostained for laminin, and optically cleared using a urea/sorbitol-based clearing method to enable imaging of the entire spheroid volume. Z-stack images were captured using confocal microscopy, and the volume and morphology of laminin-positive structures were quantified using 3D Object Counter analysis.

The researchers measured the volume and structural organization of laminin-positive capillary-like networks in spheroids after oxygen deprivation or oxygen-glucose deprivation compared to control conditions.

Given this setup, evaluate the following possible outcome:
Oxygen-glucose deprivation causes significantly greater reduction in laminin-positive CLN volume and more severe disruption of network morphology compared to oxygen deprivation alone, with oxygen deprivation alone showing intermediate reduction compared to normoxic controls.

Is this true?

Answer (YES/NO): NO